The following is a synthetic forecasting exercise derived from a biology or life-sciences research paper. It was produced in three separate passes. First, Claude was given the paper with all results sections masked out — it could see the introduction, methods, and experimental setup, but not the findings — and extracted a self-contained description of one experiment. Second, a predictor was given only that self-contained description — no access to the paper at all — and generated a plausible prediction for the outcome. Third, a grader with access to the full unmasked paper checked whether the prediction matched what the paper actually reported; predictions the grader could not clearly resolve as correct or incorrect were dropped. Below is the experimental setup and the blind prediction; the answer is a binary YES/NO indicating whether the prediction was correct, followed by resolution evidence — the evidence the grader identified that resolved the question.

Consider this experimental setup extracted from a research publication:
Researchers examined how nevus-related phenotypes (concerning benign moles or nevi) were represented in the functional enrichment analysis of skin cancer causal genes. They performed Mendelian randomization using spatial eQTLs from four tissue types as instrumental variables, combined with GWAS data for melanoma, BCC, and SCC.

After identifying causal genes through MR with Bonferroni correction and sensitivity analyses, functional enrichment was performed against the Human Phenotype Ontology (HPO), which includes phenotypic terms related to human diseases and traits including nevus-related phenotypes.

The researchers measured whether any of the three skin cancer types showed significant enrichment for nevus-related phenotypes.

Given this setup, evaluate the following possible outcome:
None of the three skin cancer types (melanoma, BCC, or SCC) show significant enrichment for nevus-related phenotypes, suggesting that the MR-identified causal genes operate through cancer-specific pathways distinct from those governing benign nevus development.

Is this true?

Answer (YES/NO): NO